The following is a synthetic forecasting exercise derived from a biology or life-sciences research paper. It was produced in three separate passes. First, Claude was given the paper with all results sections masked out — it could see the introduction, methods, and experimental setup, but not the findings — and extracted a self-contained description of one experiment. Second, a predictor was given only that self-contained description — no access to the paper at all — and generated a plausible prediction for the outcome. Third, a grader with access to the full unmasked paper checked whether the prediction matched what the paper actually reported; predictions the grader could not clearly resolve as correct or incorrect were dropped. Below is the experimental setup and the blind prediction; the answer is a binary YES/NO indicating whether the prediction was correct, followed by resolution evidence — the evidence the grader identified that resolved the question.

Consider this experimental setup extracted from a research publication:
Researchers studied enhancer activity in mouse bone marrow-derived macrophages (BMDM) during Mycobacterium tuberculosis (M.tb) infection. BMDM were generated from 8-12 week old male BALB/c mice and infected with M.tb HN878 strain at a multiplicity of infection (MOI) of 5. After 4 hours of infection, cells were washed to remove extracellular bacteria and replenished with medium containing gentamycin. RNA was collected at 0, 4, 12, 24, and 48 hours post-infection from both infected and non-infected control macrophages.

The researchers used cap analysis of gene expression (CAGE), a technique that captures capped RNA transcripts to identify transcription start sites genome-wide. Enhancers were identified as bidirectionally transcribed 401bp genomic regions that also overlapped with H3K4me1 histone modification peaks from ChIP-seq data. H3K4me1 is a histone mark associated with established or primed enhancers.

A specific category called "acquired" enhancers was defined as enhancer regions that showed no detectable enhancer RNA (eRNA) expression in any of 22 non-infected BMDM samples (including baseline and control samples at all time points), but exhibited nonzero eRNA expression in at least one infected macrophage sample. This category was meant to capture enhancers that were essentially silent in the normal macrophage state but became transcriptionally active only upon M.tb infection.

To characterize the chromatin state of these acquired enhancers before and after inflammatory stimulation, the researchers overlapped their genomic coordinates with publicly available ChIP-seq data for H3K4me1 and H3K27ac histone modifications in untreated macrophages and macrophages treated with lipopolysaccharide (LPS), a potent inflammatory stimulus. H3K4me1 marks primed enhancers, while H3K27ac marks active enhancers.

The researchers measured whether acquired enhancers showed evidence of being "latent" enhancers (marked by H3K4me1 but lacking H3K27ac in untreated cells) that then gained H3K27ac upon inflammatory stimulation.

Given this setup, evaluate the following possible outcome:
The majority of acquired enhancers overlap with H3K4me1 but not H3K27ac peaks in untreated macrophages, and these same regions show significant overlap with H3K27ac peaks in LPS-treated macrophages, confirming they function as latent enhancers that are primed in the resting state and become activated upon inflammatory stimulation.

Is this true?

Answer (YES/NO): NO